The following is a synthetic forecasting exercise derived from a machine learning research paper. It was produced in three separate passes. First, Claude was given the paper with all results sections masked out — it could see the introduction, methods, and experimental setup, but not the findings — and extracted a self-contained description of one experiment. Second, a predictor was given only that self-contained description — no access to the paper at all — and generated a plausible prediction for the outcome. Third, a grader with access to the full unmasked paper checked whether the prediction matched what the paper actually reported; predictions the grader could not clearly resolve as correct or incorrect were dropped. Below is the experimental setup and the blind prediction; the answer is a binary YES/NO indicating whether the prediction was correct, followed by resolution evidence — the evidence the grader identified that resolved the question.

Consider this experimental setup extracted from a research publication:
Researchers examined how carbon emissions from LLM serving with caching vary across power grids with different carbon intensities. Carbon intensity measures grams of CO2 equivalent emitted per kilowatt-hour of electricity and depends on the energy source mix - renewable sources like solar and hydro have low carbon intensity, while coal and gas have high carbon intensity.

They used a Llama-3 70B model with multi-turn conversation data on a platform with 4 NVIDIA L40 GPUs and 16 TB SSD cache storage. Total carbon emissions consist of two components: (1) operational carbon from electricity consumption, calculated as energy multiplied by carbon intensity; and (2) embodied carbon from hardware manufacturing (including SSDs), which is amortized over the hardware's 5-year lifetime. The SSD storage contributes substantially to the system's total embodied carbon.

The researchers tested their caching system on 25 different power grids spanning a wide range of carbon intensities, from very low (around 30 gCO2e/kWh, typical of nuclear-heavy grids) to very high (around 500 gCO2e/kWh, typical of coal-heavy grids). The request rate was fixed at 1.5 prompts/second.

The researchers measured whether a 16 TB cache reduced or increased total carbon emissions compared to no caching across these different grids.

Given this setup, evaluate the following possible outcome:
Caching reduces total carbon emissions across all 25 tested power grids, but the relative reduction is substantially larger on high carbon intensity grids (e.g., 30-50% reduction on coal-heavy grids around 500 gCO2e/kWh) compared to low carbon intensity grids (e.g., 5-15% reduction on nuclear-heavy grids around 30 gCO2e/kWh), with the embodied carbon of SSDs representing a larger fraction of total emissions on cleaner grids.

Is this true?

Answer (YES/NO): NO